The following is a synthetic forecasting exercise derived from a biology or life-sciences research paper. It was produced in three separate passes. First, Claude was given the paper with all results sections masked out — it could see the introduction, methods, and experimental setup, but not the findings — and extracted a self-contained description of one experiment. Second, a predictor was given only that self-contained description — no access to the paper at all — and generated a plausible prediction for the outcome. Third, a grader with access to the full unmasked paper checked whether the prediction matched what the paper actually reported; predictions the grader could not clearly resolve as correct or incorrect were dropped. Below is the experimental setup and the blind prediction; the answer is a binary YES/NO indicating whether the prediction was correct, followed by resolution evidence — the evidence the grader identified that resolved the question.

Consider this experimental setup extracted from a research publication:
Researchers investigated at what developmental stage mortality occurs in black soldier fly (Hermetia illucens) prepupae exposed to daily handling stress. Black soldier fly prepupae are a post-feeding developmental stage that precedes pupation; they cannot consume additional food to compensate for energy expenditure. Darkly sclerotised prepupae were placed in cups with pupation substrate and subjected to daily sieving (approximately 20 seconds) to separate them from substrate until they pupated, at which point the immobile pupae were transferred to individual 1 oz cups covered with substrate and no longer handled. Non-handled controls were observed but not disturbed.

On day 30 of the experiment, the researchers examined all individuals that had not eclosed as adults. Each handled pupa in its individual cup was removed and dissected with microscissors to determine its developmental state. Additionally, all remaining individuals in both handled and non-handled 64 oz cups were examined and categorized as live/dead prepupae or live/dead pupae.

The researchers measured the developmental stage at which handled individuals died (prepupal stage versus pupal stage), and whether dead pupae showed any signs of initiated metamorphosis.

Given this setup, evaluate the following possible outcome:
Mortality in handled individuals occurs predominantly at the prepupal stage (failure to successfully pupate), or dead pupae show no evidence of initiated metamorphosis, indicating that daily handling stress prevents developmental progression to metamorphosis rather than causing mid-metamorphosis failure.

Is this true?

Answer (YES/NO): NO